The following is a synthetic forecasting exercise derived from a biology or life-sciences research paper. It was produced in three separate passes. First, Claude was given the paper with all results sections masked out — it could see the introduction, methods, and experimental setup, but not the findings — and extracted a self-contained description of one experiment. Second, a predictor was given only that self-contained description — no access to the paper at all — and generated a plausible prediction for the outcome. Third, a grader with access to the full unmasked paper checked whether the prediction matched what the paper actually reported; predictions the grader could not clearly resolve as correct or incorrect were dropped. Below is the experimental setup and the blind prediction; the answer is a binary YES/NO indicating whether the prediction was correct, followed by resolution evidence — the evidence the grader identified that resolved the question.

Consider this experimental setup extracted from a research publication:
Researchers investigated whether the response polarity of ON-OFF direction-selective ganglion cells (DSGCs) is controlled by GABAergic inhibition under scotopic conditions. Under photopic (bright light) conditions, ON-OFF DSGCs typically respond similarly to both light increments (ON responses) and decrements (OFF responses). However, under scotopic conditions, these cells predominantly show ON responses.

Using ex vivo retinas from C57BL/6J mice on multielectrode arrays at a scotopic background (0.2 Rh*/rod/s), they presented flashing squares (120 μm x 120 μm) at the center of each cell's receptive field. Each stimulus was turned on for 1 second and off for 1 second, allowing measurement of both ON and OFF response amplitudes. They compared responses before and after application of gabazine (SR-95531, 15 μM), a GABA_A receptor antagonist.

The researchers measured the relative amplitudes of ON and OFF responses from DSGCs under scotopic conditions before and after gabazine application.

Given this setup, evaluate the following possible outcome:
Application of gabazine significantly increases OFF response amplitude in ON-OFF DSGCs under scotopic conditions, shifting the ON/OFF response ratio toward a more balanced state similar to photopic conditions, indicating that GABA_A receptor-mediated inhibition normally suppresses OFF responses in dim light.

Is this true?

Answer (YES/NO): YES